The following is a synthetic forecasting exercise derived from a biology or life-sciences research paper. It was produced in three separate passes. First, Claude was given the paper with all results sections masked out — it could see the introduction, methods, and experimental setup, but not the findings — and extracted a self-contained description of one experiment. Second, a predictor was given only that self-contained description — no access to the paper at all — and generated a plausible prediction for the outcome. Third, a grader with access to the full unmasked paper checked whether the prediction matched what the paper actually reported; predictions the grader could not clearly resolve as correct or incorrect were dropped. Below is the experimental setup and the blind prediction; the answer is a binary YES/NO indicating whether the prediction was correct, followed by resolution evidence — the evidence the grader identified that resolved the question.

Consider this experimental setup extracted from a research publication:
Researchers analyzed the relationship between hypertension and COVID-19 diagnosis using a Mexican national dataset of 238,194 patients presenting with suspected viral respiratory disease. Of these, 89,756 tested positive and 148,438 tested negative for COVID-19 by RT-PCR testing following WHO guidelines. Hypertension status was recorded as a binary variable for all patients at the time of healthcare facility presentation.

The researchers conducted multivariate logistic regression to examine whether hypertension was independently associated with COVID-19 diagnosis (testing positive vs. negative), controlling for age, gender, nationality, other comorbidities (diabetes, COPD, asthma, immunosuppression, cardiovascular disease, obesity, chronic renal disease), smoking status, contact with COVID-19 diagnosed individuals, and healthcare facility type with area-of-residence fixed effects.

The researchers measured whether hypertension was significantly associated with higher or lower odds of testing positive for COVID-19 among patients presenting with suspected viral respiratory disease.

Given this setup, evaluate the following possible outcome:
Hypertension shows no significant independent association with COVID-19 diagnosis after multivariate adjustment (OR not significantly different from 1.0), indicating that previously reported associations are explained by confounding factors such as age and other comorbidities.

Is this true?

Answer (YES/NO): YES